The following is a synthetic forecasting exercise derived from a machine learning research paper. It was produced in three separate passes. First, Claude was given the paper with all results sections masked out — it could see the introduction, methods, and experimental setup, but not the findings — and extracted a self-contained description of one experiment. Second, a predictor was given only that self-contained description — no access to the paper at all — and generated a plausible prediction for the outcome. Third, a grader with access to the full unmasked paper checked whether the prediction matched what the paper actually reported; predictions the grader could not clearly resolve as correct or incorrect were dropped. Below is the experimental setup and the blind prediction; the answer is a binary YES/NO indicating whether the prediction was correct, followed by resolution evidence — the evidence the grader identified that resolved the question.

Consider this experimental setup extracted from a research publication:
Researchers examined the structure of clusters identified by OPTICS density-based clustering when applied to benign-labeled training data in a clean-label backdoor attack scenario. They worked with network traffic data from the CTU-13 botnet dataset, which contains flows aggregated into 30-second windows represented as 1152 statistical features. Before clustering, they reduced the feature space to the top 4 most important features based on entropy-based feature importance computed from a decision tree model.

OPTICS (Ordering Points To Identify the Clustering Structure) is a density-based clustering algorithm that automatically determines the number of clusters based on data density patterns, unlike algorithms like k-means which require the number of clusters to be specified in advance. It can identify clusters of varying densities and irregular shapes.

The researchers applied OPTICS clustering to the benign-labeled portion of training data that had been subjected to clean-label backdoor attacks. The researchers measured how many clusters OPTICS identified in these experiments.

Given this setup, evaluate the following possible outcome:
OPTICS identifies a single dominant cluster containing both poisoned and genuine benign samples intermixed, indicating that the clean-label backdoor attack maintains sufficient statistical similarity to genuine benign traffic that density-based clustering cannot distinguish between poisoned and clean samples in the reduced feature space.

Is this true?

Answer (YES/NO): NO